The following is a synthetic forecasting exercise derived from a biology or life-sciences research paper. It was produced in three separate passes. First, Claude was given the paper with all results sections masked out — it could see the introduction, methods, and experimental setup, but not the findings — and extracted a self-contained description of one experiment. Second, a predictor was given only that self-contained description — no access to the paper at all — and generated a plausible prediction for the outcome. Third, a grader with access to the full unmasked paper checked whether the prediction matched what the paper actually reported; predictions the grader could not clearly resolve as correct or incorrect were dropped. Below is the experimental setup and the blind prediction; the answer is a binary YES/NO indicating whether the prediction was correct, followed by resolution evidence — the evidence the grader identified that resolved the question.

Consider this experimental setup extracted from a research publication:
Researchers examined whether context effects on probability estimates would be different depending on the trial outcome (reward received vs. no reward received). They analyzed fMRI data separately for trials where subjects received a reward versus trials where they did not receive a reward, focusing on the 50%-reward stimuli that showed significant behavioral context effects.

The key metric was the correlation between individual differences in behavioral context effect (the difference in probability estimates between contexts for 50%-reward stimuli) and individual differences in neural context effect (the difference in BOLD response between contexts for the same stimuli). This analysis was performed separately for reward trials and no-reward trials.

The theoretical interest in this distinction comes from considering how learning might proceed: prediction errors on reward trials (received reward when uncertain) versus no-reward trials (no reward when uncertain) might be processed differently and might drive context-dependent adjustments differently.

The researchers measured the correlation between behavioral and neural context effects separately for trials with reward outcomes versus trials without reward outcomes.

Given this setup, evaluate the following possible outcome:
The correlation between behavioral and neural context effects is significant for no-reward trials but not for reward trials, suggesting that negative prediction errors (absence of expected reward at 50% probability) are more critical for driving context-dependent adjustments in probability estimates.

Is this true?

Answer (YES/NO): NO